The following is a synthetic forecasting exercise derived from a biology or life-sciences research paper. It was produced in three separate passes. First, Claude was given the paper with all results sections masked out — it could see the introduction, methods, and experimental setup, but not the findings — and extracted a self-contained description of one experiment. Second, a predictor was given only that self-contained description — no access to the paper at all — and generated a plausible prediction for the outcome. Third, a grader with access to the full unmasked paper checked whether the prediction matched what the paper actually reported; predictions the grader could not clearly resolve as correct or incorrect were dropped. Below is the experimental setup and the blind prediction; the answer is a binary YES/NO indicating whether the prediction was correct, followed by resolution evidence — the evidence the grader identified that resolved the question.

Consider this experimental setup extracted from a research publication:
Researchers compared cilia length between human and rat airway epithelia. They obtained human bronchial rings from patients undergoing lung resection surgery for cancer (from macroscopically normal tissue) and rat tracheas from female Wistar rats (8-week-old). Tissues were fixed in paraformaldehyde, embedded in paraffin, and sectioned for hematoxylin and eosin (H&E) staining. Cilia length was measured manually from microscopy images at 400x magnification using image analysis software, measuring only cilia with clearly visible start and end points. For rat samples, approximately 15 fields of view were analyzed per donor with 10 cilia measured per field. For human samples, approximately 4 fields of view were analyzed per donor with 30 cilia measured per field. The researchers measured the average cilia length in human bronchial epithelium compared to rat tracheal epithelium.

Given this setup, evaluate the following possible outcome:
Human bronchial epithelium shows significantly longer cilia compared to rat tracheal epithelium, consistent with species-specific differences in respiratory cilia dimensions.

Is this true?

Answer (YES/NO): YES